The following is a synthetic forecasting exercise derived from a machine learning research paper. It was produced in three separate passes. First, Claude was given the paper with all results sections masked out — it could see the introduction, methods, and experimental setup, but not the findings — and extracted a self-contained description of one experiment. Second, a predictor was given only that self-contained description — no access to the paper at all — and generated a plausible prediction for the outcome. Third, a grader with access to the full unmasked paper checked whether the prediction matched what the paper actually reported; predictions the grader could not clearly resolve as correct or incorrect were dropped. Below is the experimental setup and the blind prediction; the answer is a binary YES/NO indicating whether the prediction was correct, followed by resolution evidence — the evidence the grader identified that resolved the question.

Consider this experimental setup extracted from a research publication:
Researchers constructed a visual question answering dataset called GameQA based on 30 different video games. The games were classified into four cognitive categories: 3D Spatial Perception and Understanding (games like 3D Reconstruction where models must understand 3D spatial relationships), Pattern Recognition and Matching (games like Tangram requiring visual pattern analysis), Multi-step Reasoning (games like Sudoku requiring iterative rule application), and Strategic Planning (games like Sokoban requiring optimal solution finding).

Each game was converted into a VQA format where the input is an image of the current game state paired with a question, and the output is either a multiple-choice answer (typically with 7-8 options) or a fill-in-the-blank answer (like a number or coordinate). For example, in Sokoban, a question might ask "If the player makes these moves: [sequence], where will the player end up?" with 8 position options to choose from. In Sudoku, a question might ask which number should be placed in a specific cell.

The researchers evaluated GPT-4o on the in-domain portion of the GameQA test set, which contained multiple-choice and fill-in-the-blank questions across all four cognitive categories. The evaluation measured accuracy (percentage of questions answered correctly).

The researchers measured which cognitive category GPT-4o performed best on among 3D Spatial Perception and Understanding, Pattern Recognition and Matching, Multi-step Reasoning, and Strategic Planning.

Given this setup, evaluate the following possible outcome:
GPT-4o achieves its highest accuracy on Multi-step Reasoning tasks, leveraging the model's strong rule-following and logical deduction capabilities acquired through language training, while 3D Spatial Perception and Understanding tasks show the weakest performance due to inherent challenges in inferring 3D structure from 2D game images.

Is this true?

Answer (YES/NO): YES